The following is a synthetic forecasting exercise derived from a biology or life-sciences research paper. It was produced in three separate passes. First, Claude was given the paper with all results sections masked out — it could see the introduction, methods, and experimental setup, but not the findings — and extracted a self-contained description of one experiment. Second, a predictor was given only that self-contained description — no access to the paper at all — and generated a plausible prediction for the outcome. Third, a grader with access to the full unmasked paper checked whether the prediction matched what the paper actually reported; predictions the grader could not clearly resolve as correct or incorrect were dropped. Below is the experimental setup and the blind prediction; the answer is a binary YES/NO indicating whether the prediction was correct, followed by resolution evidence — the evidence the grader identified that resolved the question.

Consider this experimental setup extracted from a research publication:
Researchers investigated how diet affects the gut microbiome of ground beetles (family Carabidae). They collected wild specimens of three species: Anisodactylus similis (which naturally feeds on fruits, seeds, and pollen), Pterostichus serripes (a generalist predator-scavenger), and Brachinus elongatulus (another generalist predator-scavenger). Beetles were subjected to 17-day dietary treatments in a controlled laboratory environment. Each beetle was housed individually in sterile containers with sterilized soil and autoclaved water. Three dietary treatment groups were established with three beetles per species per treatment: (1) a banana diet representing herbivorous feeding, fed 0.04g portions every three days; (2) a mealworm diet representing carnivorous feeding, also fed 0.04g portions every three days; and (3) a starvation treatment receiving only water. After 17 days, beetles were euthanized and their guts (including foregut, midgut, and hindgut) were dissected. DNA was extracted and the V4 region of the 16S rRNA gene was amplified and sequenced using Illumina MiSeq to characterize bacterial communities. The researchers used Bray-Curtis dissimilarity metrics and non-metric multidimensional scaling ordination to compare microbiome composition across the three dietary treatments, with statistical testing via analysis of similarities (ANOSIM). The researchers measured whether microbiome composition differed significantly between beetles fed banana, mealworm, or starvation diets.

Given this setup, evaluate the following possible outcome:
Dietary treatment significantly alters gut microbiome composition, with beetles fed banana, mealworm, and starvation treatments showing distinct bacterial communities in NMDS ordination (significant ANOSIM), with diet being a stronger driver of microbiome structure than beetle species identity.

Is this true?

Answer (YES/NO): NO